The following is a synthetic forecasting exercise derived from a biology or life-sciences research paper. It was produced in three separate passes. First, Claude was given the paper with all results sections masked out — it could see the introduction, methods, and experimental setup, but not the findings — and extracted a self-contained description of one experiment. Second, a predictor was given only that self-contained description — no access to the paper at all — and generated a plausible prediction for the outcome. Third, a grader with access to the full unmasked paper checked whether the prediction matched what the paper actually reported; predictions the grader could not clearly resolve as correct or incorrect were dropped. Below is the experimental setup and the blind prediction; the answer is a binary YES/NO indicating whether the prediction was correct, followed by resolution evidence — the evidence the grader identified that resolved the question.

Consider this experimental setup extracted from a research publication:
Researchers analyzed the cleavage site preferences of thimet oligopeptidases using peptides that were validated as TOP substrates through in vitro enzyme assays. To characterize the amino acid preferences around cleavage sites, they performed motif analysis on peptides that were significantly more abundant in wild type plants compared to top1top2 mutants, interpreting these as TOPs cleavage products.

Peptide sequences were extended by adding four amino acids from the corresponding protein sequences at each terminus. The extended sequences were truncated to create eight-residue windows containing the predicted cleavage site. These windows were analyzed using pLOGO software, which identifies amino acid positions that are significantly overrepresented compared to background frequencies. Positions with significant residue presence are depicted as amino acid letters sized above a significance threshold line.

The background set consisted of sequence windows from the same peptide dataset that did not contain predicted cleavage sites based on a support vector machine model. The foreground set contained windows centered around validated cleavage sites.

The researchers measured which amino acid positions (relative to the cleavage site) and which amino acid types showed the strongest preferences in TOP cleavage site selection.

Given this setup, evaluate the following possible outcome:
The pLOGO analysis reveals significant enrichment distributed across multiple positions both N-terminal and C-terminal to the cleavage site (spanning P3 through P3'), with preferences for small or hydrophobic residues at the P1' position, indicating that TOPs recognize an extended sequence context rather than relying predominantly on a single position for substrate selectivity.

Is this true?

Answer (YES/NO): YES